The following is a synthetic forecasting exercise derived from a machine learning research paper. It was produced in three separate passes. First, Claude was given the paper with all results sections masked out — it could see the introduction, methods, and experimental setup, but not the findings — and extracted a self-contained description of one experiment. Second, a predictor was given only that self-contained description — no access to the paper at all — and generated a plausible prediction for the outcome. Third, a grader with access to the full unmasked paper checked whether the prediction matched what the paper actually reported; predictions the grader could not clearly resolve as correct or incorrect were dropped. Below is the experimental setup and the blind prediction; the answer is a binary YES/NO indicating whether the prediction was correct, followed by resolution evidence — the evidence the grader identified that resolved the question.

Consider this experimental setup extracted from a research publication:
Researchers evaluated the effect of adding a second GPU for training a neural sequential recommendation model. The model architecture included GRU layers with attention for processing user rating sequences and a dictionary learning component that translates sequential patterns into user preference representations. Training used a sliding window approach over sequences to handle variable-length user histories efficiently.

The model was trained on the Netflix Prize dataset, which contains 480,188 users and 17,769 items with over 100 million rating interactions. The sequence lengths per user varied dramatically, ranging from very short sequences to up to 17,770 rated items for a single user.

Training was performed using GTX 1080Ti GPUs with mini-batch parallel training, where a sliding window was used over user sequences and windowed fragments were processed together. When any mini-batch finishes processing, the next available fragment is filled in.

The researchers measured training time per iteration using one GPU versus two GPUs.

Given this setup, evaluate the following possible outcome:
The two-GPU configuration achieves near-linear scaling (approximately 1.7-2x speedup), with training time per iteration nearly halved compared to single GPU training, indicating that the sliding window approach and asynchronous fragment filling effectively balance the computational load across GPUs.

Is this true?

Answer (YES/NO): NO